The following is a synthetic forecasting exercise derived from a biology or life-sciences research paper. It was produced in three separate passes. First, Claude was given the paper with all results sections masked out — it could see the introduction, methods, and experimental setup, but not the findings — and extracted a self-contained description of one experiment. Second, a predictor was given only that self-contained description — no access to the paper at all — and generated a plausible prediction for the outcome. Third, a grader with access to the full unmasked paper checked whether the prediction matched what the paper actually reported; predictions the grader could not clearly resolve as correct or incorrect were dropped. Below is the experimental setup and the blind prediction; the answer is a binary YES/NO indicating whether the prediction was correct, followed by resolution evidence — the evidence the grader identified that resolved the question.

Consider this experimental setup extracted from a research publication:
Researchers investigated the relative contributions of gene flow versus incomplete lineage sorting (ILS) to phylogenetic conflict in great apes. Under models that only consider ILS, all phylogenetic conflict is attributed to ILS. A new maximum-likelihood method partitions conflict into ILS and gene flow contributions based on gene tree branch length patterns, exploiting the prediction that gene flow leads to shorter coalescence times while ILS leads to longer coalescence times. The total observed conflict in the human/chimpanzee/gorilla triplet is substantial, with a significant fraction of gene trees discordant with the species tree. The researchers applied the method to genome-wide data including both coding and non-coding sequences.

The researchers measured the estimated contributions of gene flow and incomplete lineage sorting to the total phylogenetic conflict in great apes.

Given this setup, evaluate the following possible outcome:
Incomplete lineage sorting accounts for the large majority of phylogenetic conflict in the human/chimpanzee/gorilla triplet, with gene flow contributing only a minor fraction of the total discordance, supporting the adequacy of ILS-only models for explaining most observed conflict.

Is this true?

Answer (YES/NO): NO